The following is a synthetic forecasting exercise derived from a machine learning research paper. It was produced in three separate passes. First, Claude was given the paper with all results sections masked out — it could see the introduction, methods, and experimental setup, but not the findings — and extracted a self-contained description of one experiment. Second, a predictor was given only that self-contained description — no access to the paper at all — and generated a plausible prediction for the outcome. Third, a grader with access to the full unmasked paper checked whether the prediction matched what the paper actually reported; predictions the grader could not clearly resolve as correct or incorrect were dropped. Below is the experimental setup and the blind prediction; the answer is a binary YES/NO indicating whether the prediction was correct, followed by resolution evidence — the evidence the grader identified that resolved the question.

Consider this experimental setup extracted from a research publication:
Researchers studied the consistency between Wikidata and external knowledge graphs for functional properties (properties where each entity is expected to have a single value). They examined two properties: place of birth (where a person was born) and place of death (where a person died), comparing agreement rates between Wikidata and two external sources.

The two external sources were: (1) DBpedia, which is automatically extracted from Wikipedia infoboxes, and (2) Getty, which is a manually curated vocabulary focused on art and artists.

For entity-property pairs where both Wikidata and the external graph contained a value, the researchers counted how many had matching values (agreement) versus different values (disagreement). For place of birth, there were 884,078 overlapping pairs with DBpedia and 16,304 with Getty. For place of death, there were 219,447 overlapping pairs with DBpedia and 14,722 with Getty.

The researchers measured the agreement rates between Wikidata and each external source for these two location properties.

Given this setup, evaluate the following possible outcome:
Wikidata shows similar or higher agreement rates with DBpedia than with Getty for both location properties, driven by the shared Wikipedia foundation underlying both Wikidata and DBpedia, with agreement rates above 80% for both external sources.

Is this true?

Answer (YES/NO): NO